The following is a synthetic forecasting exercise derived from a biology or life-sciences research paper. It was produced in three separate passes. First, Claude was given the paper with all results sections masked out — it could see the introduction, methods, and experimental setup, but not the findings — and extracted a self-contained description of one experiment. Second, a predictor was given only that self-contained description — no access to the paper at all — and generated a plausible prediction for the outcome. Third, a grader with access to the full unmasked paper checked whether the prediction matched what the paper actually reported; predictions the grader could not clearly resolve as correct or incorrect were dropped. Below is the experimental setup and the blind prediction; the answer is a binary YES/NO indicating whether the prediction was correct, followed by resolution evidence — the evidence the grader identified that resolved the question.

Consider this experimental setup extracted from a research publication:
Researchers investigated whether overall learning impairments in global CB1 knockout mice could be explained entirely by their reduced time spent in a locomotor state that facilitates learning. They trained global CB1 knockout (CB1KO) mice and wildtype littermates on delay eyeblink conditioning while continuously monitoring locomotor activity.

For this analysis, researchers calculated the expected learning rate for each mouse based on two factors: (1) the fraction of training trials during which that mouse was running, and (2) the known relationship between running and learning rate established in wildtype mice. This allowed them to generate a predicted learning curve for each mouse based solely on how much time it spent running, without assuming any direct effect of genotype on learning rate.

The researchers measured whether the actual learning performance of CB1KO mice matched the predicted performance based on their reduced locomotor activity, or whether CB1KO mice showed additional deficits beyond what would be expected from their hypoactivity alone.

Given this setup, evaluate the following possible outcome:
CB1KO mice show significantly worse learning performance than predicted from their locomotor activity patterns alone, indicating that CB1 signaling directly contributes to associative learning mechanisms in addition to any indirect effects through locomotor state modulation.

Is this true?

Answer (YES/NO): NO